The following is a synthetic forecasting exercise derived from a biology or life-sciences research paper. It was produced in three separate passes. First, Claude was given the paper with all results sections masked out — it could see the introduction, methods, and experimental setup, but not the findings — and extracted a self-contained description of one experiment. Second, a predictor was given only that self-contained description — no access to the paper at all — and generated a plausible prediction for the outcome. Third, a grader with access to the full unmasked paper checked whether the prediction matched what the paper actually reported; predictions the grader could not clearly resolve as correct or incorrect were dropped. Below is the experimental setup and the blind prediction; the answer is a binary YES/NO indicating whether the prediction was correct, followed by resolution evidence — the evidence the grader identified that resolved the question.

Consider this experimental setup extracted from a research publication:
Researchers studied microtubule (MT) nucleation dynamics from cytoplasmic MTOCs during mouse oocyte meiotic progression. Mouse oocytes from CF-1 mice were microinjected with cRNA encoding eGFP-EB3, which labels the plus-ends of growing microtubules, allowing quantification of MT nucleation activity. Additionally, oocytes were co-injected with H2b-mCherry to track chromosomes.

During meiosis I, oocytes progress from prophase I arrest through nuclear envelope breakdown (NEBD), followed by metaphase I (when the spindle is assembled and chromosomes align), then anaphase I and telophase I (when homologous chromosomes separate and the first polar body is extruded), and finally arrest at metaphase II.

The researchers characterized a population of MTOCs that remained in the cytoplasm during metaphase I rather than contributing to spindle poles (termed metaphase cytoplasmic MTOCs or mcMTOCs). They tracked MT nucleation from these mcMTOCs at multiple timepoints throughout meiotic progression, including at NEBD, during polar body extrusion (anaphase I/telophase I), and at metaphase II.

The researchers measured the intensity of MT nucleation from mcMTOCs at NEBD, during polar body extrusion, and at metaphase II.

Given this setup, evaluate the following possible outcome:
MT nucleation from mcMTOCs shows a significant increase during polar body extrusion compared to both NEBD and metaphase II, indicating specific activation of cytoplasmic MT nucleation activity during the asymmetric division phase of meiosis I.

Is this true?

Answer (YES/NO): NO